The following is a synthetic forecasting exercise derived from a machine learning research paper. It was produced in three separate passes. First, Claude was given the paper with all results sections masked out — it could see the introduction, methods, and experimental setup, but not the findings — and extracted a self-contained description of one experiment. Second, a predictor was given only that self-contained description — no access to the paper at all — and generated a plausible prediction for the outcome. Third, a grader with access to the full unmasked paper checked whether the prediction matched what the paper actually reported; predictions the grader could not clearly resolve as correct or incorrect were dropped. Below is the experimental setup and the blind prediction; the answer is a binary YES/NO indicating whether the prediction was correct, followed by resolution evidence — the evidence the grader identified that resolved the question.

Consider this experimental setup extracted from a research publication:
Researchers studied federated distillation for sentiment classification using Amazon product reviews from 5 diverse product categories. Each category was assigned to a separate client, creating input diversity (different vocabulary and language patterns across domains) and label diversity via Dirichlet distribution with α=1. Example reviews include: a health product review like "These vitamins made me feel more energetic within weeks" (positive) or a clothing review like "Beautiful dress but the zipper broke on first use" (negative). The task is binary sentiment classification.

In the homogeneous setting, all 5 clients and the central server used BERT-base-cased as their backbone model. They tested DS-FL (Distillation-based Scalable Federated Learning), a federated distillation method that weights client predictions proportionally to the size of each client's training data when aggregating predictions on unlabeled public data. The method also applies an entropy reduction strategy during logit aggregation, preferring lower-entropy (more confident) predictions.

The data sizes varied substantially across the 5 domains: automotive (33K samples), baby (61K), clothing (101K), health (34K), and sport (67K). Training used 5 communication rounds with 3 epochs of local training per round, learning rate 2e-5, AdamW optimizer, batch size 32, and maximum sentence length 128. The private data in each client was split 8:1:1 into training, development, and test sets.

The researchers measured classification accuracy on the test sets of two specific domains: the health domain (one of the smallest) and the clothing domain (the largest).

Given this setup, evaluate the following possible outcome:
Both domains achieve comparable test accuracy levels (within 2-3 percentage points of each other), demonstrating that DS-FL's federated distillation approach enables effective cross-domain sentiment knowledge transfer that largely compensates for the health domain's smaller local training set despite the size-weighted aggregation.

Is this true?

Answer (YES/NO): NO